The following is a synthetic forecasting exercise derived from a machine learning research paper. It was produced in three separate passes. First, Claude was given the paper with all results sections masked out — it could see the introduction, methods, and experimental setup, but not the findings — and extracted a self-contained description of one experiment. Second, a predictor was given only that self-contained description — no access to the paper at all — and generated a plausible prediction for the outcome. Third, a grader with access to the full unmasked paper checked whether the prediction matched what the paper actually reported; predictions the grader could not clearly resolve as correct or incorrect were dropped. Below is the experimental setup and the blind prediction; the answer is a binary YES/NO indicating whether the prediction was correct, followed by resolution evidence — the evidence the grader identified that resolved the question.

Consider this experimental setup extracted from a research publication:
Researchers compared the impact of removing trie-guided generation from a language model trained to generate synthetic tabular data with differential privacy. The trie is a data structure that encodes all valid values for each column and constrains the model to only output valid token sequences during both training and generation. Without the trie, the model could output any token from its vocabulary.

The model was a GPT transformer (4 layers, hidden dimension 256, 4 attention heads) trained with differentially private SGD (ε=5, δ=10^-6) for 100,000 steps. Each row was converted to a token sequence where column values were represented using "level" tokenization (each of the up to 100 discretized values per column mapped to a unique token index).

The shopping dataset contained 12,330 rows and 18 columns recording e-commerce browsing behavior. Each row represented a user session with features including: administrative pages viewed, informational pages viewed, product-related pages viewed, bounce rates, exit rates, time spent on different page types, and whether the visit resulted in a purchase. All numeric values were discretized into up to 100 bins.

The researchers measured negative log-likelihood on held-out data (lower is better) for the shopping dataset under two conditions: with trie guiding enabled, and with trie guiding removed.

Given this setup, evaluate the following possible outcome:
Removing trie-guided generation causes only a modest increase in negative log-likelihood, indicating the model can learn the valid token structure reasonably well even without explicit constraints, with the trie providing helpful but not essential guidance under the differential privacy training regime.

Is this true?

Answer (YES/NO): NO